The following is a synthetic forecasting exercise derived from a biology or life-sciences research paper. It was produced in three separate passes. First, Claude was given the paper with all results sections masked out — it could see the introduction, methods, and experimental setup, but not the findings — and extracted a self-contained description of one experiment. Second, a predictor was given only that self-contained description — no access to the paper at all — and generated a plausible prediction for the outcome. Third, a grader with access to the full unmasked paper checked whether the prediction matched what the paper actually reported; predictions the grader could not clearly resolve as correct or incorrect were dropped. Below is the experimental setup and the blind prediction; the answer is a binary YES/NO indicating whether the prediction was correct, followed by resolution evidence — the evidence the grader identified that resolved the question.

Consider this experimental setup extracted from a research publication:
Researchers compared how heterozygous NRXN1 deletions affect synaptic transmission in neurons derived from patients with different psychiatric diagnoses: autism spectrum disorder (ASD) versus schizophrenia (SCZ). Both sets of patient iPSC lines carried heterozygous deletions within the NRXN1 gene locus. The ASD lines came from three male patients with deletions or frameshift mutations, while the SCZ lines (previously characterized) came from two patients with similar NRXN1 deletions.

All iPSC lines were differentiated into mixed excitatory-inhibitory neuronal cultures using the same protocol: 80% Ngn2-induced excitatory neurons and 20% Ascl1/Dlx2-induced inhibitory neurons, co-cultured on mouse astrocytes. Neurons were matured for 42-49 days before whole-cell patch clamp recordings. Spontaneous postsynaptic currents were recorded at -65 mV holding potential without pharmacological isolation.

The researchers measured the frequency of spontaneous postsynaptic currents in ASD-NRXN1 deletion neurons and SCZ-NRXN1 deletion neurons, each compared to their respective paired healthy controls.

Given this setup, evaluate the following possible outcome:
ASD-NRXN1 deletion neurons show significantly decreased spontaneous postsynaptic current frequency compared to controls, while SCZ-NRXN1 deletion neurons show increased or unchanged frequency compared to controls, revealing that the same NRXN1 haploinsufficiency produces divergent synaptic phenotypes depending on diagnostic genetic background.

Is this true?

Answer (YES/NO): NO